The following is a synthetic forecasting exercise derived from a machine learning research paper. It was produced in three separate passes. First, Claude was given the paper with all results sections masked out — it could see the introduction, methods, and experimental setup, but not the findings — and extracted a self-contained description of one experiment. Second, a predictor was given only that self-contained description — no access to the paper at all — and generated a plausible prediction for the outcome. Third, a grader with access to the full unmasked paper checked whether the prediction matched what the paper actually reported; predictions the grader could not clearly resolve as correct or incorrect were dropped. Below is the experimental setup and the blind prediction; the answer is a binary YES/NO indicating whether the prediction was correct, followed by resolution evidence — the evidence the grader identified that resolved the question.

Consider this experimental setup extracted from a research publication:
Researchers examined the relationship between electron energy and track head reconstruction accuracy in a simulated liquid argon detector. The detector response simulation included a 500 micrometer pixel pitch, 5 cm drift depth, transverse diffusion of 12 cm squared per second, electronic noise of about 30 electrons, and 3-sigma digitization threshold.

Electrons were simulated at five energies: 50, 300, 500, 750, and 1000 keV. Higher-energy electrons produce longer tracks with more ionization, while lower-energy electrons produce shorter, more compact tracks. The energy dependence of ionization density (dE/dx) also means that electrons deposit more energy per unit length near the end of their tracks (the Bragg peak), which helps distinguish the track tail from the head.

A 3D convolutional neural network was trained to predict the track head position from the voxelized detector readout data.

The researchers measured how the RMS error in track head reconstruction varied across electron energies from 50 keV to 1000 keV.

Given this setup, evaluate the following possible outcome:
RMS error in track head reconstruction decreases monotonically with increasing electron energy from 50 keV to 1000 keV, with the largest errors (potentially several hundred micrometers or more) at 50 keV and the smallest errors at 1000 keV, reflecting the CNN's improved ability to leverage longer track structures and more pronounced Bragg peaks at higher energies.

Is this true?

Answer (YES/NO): NO